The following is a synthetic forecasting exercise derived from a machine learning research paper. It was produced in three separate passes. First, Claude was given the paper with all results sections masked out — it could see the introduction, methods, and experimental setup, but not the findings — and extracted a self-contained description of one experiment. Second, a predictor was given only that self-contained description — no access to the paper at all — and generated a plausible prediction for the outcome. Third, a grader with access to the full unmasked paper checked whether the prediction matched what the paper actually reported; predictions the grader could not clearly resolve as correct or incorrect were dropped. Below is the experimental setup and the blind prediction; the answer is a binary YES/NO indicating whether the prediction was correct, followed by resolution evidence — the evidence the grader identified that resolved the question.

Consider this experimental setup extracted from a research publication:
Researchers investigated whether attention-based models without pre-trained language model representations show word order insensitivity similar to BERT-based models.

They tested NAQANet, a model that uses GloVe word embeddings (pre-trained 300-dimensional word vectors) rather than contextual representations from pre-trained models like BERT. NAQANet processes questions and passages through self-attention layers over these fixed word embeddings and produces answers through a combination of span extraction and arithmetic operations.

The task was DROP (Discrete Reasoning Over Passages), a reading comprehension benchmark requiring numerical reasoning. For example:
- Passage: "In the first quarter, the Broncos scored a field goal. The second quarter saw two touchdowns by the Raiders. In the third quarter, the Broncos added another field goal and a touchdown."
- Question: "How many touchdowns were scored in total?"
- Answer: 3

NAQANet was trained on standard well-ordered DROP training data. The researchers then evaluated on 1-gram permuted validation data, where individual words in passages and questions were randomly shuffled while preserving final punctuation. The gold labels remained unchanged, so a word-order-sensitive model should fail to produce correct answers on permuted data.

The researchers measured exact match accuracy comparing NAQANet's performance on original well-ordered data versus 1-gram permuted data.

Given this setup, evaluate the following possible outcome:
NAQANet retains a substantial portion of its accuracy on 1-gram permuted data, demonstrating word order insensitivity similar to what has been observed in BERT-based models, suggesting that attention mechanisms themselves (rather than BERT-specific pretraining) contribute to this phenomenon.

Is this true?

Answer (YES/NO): YES